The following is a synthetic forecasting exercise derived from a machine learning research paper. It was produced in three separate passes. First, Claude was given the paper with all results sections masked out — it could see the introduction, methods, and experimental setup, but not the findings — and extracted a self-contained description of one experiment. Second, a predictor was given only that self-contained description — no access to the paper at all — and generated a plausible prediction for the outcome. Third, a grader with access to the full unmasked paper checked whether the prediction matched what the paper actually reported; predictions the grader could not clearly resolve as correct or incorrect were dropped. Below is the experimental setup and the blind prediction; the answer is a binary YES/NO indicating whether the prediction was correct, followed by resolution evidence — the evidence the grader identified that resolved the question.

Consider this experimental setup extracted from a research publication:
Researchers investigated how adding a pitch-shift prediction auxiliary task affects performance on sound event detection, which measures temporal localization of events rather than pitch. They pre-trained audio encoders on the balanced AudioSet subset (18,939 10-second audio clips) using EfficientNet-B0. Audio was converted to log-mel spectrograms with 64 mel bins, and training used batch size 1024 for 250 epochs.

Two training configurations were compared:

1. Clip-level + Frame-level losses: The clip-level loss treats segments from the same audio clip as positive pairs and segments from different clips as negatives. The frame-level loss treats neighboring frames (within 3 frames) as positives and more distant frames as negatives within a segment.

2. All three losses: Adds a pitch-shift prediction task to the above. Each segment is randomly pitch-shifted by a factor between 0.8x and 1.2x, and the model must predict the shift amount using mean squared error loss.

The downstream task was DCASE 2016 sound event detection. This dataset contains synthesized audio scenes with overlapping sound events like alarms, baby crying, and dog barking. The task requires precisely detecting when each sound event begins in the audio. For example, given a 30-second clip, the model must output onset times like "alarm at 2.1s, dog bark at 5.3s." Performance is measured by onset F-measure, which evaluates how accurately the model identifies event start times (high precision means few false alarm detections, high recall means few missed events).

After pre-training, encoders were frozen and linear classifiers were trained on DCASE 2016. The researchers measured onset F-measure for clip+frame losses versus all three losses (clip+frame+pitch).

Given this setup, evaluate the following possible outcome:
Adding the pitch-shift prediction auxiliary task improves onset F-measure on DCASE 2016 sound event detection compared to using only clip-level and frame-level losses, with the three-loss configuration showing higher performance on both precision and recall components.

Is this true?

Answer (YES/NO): NO